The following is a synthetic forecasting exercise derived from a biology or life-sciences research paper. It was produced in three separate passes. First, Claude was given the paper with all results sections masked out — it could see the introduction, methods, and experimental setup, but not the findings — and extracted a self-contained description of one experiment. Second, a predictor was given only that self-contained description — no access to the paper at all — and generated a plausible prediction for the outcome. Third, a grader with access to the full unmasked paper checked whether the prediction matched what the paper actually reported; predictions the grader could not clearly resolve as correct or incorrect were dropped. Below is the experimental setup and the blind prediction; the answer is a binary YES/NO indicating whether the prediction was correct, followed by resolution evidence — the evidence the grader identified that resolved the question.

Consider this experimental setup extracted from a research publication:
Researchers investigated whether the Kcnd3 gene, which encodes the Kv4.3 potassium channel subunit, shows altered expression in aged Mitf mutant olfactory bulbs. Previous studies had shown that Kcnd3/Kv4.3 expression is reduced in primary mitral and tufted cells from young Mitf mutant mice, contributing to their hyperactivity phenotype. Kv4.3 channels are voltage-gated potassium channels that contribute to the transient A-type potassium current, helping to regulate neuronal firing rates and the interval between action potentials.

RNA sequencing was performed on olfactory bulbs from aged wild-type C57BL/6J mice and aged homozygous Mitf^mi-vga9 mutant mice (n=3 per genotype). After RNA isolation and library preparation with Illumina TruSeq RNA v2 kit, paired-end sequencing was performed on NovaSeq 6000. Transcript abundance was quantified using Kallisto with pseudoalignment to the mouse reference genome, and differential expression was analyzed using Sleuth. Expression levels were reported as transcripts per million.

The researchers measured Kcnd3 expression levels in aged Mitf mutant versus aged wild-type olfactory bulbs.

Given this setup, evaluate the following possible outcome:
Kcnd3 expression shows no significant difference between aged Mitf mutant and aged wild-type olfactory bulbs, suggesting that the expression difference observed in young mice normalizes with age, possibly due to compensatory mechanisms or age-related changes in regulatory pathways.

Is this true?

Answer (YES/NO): NO